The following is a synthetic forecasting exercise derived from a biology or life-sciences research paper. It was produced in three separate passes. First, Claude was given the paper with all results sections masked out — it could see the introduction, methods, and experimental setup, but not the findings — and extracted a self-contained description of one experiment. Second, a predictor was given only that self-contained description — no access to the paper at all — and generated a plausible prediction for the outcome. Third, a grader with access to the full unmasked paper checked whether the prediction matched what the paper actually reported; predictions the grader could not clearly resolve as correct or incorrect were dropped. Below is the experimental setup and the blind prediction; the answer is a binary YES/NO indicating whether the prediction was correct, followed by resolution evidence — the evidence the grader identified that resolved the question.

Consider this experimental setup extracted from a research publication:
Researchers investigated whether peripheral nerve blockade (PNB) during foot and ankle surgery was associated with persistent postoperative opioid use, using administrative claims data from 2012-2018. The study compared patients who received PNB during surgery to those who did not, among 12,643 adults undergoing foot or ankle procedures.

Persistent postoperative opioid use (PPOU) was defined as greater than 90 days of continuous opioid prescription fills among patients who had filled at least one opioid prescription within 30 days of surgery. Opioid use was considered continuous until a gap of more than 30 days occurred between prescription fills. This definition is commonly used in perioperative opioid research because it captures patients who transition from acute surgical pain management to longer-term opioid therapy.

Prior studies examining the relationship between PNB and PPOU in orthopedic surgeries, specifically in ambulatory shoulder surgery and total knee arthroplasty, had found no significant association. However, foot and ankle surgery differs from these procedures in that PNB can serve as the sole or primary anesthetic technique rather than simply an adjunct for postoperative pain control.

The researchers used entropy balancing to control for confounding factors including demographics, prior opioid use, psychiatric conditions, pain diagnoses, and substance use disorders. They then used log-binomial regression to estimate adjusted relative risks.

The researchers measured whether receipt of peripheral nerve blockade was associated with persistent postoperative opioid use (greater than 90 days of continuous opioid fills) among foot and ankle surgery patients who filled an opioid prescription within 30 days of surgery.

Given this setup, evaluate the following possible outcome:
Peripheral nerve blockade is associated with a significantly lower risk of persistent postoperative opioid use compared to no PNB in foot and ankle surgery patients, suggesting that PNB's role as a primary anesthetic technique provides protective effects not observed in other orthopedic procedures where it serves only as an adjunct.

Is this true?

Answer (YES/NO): YES